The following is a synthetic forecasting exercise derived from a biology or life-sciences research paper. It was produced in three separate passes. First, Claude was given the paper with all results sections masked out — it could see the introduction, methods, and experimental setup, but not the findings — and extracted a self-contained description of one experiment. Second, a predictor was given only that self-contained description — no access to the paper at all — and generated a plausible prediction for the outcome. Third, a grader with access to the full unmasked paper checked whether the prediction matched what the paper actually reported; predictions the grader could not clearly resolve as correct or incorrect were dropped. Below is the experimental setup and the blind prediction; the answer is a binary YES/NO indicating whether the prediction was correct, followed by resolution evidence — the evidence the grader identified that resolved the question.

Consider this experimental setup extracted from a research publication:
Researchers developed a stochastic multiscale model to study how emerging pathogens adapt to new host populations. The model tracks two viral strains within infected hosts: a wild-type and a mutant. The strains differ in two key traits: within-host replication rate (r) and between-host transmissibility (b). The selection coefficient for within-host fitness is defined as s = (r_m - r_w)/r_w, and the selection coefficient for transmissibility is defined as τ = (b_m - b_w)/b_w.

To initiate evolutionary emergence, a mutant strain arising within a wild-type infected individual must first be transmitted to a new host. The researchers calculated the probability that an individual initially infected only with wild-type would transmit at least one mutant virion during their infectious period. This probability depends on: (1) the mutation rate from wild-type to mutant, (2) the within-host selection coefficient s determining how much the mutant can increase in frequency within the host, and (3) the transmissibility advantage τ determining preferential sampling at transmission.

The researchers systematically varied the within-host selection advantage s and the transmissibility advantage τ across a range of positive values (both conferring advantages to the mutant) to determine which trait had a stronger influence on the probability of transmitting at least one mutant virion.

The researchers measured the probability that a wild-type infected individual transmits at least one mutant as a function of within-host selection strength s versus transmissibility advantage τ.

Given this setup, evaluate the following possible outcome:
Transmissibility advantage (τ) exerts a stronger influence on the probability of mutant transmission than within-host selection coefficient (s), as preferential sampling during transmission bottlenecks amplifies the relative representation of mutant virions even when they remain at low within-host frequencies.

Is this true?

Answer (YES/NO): NO